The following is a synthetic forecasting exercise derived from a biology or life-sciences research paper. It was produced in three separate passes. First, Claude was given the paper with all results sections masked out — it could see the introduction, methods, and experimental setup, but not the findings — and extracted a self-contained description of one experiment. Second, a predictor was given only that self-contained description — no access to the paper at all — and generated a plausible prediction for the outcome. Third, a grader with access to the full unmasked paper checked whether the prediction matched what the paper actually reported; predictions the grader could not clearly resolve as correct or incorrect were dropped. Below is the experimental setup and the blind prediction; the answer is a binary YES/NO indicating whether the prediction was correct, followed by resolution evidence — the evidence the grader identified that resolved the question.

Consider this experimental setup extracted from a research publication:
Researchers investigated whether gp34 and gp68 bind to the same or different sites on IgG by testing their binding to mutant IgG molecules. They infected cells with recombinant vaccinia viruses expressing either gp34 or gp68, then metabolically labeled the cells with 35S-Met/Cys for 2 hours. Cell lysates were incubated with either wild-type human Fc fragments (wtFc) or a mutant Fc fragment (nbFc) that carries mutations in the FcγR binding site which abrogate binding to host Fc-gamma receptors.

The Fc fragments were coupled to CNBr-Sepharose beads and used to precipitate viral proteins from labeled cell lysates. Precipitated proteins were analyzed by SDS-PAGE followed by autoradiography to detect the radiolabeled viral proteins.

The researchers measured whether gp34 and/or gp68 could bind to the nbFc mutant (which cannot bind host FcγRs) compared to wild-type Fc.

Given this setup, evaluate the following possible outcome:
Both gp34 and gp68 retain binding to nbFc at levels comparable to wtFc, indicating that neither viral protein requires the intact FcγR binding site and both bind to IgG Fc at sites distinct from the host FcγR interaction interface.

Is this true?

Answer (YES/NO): NO